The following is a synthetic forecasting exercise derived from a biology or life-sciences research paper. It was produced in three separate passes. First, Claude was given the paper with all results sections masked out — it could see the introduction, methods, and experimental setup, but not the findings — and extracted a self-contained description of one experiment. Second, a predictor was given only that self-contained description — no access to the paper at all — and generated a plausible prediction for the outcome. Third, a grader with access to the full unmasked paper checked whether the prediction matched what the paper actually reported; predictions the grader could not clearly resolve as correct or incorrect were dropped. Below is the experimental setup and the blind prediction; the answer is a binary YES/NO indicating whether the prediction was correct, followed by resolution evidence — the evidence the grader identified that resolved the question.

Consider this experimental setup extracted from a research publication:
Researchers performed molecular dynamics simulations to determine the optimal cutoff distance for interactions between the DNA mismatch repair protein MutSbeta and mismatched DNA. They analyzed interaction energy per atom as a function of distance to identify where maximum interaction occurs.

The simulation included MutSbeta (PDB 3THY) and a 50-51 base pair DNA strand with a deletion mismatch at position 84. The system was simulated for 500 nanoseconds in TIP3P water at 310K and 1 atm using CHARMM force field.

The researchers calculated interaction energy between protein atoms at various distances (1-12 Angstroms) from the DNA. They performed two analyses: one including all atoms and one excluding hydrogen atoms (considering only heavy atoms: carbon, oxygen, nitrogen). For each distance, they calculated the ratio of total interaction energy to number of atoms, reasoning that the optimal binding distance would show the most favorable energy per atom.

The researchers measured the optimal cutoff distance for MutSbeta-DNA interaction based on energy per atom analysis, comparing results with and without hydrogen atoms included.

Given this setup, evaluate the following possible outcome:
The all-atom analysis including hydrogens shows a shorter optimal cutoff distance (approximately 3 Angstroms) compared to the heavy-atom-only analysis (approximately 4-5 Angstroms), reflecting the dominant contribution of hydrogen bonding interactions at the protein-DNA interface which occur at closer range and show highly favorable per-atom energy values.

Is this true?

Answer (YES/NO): NO